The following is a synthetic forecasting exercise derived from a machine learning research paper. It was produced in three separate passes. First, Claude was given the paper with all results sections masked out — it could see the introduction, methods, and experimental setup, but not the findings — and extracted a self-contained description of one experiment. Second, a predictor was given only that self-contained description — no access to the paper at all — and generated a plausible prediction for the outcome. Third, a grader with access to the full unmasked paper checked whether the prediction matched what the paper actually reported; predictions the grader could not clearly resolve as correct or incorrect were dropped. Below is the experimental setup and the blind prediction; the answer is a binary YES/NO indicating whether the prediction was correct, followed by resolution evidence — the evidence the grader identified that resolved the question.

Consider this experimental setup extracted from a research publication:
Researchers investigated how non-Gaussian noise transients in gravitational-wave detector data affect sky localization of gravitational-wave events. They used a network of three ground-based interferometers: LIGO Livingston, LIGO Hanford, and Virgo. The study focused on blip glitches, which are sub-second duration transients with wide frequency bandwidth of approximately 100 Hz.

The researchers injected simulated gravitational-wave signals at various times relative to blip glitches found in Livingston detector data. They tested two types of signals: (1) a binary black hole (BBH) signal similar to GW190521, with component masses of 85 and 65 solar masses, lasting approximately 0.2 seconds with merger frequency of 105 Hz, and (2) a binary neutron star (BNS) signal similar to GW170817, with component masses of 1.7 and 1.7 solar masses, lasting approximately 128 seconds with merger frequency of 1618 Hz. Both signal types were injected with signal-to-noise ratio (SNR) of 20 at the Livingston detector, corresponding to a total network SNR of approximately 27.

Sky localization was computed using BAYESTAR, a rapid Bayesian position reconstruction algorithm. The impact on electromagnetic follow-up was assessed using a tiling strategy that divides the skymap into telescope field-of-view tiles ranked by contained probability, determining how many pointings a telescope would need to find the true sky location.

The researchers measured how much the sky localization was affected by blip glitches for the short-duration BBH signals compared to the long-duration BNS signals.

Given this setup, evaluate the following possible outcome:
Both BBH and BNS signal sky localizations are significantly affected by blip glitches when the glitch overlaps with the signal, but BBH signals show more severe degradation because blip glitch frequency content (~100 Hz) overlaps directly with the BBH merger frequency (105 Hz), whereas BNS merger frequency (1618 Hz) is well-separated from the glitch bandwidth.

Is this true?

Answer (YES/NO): NO